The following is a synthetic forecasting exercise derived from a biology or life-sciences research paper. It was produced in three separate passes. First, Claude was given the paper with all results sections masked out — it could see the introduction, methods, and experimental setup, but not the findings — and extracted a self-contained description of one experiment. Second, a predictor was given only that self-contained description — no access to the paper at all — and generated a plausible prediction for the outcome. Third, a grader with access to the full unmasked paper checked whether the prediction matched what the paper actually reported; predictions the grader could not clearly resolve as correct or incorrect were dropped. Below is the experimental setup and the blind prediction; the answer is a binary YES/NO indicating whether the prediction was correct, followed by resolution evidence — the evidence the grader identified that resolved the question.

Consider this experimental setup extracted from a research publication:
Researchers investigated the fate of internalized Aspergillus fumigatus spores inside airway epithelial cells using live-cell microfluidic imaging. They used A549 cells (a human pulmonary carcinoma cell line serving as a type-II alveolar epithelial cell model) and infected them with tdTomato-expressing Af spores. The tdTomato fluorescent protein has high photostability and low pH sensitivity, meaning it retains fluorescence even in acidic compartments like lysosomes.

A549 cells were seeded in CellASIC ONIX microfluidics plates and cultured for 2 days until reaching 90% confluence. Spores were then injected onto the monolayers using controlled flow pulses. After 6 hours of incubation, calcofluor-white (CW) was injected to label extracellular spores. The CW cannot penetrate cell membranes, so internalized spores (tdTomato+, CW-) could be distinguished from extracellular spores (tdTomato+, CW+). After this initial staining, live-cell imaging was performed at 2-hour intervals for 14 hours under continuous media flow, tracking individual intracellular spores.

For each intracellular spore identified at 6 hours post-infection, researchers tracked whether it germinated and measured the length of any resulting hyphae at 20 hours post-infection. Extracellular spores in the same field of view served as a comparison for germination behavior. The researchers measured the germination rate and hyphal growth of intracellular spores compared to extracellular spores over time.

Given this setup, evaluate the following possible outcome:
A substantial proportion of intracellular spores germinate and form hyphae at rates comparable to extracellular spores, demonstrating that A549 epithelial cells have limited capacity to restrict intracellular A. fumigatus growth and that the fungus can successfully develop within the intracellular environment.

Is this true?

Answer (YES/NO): NO